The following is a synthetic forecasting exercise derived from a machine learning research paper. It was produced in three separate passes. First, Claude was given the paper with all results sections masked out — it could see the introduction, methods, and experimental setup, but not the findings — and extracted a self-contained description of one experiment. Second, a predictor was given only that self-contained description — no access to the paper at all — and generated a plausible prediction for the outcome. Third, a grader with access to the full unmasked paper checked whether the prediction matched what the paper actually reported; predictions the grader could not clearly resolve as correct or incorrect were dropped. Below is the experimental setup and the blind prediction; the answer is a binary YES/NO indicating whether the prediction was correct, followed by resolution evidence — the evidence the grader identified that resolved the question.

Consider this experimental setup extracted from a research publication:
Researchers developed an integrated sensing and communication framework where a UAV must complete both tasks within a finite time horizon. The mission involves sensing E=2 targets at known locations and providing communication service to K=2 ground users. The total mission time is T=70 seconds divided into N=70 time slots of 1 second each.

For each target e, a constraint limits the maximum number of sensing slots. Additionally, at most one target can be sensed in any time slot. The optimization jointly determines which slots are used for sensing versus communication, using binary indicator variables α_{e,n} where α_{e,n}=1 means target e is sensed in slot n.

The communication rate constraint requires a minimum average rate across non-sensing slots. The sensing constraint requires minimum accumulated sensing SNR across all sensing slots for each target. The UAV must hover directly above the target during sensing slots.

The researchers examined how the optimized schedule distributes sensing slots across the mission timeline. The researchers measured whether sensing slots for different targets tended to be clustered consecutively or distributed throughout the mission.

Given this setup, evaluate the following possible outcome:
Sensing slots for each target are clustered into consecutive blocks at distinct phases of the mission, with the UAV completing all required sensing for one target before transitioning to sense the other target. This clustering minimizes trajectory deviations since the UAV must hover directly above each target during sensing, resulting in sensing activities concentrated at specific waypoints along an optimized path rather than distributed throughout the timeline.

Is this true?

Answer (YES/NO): YES